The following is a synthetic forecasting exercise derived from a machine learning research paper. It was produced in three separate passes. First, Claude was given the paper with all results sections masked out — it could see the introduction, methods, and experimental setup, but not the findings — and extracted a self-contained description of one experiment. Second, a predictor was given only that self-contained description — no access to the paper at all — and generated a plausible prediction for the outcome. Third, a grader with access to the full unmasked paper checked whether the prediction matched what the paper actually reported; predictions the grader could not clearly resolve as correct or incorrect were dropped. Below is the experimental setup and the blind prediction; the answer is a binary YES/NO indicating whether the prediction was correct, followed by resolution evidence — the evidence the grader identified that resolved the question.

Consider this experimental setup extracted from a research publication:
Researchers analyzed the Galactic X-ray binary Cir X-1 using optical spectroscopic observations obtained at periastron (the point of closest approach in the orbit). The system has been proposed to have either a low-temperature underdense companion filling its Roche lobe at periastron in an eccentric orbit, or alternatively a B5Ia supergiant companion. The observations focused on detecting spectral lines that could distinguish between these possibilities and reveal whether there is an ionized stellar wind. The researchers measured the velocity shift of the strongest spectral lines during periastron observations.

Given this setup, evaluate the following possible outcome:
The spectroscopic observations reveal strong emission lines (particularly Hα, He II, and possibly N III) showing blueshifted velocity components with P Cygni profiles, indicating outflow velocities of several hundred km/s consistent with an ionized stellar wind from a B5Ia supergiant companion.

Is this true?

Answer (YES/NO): NO